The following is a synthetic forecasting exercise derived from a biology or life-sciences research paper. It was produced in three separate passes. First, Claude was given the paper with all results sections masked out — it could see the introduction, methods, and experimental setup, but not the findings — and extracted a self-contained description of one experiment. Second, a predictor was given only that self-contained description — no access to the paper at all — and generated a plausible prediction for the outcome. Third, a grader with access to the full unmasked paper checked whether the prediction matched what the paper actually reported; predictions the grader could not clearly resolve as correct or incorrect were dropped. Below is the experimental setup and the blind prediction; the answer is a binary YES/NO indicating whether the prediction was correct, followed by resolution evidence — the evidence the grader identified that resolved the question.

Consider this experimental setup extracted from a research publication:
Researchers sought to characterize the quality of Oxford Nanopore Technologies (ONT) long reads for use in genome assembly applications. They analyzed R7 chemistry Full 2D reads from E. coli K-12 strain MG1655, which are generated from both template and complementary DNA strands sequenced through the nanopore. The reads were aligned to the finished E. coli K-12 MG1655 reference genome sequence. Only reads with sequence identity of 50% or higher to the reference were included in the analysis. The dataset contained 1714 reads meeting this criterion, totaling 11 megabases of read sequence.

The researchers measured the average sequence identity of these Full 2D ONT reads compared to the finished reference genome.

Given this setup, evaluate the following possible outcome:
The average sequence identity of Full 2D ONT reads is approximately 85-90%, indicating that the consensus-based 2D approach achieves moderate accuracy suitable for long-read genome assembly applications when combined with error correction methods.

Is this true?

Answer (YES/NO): NO